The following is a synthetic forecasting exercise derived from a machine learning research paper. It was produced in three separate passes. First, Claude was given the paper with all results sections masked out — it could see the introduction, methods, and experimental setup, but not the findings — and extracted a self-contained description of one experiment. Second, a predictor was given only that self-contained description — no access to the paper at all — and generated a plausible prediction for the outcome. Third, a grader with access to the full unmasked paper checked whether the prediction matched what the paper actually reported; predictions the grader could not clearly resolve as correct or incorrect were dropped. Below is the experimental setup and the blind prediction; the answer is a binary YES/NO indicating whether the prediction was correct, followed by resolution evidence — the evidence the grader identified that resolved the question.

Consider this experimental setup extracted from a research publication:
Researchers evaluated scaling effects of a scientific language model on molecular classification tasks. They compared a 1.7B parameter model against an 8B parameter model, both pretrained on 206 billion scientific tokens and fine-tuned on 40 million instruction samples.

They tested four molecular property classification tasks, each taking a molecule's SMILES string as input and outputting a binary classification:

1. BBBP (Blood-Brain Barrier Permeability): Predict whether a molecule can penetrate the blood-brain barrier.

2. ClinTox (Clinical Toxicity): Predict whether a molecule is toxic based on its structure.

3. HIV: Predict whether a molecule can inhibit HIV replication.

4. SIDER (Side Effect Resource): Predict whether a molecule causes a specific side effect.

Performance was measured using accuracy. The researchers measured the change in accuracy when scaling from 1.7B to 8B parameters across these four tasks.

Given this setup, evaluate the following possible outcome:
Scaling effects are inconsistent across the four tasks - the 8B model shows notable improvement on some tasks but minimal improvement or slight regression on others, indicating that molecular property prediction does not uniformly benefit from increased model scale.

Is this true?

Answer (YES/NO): YES